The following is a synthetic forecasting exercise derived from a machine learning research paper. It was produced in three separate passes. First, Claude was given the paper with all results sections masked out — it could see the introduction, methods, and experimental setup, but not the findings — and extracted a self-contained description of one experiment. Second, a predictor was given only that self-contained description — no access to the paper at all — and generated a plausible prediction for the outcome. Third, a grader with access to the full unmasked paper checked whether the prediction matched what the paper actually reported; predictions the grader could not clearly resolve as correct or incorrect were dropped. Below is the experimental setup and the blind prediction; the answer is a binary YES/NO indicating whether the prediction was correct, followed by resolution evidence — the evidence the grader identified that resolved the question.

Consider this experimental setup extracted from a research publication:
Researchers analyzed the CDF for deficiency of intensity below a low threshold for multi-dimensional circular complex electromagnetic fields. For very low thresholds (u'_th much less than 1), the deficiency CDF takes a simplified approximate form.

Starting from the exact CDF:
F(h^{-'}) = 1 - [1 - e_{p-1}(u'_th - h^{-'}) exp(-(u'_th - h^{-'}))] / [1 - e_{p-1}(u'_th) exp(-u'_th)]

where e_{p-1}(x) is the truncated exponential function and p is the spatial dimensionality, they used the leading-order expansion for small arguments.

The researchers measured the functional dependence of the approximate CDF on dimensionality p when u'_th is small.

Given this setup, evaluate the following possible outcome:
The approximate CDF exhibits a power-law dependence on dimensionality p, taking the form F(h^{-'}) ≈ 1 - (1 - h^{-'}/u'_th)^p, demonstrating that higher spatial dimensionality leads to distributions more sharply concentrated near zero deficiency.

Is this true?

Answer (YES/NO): YES